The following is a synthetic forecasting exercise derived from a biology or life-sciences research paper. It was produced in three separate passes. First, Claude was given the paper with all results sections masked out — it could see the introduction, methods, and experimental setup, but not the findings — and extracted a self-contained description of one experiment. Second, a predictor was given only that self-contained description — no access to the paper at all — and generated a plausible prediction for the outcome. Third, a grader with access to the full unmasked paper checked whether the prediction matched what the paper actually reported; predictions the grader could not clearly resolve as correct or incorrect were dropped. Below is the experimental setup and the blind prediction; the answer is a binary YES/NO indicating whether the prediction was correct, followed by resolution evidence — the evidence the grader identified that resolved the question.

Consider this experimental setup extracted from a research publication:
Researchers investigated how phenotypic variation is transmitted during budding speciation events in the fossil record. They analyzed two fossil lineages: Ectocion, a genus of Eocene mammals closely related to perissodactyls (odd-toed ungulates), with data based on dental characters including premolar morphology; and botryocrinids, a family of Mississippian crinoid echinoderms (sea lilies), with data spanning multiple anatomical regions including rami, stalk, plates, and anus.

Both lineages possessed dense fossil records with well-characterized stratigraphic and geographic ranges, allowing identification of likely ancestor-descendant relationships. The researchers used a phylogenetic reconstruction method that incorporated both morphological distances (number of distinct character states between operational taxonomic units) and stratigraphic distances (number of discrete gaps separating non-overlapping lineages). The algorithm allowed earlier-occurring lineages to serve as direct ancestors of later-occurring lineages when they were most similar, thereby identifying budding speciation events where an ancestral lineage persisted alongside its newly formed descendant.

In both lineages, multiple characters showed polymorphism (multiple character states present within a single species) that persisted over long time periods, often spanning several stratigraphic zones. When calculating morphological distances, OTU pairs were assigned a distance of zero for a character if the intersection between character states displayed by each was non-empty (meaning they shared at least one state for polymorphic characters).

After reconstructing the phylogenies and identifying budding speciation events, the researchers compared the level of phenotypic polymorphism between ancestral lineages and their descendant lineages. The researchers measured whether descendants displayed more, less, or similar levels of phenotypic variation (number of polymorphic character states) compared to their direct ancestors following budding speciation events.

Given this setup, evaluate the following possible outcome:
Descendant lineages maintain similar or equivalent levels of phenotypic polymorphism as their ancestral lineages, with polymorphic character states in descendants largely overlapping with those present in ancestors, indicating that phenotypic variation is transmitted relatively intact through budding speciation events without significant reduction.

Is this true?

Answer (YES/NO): NO